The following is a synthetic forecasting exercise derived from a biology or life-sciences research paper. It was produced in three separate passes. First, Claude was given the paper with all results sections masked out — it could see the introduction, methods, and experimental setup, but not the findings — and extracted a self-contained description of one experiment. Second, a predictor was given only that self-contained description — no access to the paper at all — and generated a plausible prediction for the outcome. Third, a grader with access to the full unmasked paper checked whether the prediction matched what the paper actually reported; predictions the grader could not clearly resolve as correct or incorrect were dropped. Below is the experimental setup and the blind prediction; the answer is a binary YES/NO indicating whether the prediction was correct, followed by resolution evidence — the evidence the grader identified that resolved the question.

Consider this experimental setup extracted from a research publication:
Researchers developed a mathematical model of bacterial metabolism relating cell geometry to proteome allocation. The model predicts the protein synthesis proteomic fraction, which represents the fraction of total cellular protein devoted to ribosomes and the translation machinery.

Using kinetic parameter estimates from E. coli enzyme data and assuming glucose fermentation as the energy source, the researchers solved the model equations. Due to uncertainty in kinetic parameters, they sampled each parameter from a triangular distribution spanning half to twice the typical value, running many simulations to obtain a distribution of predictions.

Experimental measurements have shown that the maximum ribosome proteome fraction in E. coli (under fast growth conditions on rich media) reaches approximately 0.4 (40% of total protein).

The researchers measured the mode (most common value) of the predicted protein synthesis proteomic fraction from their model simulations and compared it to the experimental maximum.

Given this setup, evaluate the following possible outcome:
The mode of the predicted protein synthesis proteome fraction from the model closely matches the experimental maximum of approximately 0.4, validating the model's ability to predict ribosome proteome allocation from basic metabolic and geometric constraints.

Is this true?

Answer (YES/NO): NO